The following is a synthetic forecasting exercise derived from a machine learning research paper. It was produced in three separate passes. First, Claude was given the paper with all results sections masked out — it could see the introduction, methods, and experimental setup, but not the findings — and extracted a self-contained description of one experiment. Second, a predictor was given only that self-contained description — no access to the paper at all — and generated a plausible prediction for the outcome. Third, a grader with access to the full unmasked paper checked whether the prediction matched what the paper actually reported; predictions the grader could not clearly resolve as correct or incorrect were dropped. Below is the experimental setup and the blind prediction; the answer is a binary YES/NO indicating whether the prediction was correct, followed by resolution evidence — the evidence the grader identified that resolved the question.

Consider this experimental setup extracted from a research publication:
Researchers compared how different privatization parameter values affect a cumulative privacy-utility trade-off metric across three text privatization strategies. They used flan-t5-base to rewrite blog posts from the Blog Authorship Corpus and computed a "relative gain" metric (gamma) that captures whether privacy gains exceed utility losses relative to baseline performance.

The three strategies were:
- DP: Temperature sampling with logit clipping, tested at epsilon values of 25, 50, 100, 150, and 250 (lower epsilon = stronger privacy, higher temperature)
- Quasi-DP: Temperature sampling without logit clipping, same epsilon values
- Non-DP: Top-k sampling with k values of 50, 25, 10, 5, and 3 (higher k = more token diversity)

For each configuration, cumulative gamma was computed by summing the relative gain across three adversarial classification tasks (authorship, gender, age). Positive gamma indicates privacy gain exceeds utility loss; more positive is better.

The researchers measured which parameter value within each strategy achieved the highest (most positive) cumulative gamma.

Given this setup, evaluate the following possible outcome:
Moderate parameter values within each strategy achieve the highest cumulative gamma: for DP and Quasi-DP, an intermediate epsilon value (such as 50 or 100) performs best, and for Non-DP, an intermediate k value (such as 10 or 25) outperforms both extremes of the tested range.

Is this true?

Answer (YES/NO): NO